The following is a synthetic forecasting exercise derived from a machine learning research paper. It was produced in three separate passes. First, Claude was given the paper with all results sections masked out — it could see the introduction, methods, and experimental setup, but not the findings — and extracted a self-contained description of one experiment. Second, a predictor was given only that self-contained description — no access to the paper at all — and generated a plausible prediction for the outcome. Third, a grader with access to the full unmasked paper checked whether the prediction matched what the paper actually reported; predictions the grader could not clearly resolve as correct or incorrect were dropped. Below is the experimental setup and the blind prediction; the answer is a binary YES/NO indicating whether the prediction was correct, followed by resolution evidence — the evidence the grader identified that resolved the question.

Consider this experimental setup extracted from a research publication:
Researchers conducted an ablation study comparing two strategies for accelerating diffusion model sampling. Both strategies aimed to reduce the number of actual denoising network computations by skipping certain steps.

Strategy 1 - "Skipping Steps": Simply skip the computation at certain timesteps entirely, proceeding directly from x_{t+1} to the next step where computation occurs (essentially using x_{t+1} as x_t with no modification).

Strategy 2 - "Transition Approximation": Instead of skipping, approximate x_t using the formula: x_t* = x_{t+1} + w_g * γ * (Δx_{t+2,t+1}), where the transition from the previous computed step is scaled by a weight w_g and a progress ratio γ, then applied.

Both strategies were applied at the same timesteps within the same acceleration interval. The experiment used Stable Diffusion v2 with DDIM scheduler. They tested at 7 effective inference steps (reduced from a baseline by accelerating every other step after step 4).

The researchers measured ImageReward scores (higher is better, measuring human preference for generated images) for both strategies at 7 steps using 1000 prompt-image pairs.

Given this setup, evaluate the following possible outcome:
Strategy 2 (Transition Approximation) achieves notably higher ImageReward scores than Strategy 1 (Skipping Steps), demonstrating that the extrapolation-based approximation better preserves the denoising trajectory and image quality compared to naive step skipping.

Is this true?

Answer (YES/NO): YES